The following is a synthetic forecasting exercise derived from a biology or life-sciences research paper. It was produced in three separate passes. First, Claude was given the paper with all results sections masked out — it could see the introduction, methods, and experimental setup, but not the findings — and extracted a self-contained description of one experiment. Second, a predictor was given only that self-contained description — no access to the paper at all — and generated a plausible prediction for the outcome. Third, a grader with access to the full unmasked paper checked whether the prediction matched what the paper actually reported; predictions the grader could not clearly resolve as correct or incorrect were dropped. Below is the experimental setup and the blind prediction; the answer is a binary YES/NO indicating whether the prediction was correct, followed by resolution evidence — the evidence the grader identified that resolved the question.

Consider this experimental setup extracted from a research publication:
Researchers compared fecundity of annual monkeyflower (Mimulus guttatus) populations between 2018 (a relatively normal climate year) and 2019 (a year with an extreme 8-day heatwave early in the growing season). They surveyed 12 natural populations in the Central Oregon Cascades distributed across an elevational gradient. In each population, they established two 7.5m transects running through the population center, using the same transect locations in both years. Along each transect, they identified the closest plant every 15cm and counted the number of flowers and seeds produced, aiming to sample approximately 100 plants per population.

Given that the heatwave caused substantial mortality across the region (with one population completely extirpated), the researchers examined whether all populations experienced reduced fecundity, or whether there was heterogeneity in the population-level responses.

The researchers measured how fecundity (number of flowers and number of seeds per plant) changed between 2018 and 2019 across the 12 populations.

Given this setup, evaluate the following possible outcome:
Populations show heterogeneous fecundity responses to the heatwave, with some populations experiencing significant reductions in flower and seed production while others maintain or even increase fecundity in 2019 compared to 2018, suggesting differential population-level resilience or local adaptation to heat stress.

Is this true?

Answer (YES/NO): YES